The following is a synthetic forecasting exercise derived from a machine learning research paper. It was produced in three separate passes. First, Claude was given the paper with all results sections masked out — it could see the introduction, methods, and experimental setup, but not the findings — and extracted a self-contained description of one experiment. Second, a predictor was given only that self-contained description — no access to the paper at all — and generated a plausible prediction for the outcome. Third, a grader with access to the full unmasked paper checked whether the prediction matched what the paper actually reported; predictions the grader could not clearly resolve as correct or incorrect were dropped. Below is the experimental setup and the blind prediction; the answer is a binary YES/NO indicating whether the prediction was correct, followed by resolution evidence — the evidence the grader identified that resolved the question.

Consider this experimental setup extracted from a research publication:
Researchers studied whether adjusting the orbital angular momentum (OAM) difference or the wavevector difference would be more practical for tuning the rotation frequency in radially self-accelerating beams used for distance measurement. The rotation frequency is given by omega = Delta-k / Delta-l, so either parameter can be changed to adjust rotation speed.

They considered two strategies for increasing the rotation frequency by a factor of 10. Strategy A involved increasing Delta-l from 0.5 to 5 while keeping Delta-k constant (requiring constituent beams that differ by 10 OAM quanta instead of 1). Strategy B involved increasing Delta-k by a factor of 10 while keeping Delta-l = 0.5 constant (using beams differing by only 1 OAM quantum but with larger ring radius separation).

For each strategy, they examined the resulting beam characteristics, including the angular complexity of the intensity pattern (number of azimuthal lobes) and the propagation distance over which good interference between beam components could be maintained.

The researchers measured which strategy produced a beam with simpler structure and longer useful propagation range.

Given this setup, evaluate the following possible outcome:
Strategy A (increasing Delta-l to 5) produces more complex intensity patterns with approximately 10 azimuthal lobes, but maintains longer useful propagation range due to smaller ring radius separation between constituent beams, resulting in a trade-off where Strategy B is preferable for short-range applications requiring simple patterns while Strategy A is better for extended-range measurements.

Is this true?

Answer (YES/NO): NO